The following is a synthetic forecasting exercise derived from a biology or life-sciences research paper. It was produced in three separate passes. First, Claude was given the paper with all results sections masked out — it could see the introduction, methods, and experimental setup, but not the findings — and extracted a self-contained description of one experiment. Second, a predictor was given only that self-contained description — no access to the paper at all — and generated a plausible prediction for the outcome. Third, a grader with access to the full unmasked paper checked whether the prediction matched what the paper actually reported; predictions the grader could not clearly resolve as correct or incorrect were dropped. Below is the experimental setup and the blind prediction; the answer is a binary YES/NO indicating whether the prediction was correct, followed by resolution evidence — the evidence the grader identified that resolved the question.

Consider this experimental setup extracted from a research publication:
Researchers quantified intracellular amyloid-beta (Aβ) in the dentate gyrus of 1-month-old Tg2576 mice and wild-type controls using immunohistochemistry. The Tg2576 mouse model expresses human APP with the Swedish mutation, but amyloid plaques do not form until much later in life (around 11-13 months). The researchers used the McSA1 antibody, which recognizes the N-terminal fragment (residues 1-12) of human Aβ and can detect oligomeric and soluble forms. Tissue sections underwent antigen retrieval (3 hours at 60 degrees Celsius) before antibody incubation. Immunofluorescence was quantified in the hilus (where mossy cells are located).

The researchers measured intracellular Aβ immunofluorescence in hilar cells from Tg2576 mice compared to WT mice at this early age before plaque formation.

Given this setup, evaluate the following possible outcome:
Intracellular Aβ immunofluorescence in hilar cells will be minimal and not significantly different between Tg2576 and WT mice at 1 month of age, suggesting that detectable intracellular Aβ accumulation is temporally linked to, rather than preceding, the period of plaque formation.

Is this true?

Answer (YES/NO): NO